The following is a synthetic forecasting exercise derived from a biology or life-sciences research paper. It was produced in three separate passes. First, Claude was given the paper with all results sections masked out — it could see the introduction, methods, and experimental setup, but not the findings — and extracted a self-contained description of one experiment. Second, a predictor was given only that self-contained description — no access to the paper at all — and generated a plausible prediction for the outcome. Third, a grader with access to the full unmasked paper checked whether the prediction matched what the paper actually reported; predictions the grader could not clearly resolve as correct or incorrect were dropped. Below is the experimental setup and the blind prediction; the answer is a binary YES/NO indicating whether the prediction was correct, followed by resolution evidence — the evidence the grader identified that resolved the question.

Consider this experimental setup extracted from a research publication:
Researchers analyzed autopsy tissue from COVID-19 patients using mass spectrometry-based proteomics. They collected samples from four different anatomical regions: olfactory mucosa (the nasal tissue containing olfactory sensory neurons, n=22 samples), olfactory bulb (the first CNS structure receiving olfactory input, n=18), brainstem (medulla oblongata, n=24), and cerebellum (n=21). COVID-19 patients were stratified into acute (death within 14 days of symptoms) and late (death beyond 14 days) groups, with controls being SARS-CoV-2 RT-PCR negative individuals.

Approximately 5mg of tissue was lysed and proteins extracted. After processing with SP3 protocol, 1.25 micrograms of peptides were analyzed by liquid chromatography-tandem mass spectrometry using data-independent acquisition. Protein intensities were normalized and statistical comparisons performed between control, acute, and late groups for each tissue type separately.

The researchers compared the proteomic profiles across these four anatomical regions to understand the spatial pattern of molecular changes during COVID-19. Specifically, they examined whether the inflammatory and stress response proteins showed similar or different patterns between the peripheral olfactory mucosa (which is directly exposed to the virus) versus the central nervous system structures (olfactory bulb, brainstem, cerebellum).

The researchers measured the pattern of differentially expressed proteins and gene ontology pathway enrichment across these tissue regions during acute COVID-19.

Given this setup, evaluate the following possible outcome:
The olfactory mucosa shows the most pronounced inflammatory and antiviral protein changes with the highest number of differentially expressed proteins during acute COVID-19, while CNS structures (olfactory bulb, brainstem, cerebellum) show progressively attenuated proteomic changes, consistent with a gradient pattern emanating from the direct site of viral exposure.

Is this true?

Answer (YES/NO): NO